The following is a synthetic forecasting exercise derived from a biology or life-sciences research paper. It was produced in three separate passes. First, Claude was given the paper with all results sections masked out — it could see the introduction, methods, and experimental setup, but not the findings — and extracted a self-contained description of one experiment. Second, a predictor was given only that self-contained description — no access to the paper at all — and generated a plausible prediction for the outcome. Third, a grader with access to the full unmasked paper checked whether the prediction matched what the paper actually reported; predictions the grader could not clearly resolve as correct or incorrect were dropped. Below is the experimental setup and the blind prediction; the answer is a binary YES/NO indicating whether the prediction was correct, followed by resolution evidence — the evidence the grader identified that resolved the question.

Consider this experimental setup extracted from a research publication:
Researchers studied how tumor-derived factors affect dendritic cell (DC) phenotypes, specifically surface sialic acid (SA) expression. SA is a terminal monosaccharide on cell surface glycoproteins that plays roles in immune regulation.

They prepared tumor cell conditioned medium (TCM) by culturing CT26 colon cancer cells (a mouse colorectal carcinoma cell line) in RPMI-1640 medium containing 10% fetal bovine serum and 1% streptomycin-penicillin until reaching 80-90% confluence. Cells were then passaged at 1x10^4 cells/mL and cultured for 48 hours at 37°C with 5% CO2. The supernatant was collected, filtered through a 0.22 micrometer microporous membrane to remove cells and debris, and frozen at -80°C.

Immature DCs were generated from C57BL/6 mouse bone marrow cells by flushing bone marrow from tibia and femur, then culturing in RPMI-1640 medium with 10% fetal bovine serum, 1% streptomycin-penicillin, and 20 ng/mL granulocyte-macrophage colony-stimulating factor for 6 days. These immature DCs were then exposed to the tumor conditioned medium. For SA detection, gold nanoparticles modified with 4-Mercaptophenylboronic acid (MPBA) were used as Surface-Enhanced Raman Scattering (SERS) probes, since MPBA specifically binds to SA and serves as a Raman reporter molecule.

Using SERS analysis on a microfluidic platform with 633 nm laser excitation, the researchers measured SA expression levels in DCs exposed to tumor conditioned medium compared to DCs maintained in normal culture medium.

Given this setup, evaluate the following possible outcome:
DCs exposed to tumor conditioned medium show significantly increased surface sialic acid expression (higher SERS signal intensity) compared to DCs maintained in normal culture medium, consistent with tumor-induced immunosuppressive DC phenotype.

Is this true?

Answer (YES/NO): YES